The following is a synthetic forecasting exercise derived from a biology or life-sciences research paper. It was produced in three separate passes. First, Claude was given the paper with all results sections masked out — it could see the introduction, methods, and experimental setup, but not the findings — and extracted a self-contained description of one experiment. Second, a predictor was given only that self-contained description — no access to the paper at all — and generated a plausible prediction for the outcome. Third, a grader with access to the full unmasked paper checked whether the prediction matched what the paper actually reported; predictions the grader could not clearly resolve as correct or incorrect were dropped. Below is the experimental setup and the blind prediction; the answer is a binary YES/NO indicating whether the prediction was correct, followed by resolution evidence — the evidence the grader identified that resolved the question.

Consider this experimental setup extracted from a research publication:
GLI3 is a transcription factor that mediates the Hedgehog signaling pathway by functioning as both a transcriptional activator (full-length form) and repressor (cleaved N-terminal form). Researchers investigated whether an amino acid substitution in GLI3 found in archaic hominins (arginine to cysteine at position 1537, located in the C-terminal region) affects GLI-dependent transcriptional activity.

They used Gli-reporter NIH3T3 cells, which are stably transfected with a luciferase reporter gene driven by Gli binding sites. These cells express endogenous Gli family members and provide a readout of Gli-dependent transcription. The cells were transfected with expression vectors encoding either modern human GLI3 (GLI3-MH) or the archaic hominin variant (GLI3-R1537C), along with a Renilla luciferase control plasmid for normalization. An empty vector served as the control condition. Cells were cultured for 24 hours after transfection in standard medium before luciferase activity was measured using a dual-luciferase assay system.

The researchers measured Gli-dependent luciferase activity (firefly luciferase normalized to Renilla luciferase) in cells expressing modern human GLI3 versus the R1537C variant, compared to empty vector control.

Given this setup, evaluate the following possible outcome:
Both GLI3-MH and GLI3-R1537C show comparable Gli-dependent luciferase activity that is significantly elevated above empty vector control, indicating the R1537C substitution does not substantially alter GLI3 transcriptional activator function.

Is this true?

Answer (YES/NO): NO